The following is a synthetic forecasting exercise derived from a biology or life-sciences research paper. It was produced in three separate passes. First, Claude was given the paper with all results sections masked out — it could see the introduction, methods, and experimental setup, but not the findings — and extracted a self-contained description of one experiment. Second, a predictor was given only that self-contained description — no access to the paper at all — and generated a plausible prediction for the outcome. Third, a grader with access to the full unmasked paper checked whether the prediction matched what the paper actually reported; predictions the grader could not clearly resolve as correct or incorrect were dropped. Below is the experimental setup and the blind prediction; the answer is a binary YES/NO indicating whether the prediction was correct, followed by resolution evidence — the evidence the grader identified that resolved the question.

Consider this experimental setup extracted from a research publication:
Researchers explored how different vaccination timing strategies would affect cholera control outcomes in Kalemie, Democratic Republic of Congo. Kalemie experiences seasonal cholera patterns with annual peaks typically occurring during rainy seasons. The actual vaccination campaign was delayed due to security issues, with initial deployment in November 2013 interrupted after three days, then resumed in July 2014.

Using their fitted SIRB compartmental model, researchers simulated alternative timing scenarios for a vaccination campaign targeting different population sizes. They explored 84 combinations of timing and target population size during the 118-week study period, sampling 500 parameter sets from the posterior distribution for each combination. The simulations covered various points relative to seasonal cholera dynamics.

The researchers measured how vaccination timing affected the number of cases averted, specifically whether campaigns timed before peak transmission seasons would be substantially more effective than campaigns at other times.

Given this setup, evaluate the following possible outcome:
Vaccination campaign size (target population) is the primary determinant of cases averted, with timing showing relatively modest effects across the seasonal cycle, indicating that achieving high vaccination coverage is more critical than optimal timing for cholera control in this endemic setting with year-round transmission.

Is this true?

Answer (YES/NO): NO